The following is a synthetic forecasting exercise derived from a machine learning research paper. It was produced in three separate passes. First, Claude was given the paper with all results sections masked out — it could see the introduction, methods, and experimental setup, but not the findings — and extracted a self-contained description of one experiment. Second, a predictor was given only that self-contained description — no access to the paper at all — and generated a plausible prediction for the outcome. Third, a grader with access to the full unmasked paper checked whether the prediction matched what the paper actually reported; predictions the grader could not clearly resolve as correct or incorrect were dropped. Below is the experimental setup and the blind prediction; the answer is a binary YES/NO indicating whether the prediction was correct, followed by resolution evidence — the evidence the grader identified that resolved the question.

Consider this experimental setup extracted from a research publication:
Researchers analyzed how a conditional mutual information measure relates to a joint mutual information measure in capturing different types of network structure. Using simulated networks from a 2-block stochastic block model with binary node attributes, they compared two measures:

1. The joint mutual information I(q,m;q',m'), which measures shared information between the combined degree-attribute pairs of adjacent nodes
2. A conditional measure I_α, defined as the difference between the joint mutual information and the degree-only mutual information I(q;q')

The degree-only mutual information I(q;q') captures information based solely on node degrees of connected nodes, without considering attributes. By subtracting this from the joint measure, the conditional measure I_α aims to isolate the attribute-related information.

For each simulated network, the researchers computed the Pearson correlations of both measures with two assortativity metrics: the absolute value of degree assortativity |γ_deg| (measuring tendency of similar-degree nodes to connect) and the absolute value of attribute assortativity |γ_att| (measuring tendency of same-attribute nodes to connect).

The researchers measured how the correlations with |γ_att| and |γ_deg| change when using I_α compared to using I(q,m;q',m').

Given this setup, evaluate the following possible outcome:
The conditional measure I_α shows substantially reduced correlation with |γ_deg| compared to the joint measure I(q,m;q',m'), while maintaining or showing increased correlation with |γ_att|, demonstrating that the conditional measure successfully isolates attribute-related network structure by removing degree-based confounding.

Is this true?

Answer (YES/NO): YES